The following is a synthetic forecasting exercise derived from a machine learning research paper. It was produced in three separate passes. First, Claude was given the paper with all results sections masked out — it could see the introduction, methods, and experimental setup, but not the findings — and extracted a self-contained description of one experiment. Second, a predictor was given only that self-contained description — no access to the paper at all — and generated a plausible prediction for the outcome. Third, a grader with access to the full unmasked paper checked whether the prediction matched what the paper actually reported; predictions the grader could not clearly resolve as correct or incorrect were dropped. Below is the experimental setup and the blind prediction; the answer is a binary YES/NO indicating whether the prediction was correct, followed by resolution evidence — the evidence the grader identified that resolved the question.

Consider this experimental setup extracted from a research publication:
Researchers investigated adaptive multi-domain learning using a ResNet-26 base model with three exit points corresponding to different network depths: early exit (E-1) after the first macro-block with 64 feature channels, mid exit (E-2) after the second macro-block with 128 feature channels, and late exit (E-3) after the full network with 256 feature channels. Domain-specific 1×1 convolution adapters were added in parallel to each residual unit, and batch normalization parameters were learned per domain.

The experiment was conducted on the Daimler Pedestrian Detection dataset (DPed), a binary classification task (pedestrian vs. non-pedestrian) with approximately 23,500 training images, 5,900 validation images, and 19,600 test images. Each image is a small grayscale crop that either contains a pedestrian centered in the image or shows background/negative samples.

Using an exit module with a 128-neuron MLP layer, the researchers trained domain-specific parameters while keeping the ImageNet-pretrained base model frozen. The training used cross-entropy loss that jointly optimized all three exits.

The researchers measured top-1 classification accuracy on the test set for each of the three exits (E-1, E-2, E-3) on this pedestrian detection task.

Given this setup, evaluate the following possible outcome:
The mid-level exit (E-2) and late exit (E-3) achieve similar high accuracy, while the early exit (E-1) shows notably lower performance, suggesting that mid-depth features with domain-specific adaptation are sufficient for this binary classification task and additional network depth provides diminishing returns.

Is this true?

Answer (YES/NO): YES